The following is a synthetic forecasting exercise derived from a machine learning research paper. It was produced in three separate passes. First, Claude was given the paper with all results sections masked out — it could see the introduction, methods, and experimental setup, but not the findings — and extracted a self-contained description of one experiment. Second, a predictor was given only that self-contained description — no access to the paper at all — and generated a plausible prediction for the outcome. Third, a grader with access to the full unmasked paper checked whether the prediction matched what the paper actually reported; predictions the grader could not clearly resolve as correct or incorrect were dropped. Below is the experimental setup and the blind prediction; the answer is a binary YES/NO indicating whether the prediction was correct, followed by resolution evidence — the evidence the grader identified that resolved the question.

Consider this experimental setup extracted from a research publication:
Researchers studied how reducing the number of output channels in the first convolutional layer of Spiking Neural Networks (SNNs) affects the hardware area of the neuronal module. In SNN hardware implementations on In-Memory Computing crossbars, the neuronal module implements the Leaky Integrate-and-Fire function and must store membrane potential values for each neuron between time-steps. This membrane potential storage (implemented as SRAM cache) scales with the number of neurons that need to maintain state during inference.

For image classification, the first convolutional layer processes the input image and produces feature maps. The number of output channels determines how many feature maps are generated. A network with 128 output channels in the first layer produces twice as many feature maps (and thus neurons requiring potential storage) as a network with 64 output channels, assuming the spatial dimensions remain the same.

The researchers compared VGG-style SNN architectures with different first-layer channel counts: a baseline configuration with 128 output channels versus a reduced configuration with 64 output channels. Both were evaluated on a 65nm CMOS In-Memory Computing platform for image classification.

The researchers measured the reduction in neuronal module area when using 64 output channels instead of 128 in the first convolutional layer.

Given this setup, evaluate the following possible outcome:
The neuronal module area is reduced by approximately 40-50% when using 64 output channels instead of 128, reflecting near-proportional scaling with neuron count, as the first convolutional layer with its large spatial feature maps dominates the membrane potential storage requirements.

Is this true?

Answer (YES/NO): NO